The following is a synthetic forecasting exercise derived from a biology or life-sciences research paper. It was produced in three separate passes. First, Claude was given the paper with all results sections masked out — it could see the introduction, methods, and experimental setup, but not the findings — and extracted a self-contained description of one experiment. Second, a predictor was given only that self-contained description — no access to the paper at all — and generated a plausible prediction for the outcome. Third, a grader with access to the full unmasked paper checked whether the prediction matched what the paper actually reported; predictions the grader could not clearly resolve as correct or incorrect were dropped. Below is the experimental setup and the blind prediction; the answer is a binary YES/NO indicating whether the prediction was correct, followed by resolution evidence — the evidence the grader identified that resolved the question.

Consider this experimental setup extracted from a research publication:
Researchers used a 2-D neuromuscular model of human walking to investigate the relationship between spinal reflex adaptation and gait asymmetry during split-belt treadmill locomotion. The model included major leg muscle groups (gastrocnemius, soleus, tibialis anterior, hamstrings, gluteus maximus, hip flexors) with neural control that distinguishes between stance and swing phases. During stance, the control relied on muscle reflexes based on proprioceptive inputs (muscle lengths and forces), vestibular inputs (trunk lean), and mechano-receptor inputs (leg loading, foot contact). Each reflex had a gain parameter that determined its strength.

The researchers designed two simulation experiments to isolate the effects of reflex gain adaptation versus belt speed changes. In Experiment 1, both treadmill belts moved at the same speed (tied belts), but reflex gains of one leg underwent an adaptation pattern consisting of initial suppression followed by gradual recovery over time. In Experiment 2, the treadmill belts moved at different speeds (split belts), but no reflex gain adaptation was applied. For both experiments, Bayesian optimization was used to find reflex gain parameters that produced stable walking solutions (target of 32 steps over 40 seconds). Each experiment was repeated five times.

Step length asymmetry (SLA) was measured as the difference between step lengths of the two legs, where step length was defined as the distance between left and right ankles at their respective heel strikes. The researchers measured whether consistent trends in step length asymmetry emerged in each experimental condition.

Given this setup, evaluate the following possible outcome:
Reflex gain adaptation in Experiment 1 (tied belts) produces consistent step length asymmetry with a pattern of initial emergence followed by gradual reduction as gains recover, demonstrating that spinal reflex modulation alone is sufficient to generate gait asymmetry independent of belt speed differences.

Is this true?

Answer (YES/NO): NO